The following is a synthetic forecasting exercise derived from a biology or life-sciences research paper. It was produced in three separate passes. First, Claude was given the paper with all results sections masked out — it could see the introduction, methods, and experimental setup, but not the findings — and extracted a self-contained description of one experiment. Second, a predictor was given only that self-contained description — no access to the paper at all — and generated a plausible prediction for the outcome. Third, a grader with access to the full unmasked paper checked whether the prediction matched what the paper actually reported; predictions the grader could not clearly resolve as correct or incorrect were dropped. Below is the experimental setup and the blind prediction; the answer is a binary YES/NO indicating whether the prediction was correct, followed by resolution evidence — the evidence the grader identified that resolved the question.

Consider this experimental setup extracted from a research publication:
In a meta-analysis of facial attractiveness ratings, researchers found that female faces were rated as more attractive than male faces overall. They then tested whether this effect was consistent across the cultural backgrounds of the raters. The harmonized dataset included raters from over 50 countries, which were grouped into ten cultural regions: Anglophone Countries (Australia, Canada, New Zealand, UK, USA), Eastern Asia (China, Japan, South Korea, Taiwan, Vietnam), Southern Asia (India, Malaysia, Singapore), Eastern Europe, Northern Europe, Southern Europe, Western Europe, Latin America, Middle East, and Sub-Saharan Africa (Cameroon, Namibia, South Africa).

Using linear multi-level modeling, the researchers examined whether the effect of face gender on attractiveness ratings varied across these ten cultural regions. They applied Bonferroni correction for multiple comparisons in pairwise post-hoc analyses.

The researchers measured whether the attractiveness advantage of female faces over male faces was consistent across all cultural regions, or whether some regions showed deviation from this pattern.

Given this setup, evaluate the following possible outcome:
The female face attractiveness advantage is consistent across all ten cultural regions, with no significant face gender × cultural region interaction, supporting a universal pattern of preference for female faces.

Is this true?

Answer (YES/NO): NO